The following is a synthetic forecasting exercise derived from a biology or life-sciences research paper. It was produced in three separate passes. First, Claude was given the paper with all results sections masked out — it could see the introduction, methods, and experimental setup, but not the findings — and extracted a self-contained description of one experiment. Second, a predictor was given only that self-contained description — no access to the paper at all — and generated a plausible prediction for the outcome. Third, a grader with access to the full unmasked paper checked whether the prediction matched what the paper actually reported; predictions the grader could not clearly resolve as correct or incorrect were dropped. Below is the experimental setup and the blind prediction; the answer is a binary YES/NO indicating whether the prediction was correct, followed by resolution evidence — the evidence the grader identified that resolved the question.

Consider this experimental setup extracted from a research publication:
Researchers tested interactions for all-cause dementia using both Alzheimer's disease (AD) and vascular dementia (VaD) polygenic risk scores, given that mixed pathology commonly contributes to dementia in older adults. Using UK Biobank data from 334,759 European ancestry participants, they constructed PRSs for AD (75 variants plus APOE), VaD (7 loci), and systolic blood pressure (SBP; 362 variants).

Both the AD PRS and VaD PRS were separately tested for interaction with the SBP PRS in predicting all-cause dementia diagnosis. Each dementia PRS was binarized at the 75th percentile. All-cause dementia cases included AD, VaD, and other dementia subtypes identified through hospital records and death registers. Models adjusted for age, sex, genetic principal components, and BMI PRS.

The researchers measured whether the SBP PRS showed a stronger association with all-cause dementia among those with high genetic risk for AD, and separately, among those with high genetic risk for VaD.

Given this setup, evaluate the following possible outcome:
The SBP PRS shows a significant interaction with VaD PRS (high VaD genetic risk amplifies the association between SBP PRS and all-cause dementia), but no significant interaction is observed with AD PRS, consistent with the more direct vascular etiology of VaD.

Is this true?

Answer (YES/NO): NO